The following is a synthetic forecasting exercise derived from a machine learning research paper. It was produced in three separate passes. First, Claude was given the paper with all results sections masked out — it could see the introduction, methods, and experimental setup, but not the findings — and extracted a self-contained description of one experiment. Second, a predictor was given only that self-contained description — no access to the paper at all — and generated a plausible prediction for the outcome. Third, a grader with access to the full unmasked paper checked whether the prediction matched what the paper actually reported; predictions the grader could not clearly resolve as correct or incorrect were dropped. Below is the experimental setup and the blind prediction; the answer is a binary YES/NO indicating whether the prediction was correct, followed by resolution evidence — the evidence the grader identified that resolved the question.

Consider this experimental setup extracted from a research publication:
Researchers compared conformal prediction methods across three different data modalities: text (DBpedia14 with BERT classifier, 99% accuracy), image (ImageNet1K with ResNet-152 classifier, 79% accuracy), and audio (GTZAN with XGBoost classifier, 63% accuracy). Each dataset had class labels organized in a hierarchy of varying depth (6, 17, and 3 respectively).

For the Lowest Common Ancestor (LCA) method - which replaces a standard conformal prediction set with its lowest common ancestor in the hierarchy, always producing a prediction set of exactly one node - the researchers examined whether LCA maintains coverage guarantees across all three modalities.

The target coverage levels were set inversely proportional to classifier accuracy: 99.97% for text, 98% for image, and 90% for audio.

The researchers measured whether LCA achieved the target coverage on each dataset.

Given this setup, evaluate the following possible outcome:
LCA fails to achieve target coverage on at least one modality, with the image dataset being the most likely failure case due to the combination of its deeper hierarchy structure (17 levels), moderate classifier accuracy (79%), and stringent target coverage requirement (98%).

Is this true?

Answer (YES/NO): NO